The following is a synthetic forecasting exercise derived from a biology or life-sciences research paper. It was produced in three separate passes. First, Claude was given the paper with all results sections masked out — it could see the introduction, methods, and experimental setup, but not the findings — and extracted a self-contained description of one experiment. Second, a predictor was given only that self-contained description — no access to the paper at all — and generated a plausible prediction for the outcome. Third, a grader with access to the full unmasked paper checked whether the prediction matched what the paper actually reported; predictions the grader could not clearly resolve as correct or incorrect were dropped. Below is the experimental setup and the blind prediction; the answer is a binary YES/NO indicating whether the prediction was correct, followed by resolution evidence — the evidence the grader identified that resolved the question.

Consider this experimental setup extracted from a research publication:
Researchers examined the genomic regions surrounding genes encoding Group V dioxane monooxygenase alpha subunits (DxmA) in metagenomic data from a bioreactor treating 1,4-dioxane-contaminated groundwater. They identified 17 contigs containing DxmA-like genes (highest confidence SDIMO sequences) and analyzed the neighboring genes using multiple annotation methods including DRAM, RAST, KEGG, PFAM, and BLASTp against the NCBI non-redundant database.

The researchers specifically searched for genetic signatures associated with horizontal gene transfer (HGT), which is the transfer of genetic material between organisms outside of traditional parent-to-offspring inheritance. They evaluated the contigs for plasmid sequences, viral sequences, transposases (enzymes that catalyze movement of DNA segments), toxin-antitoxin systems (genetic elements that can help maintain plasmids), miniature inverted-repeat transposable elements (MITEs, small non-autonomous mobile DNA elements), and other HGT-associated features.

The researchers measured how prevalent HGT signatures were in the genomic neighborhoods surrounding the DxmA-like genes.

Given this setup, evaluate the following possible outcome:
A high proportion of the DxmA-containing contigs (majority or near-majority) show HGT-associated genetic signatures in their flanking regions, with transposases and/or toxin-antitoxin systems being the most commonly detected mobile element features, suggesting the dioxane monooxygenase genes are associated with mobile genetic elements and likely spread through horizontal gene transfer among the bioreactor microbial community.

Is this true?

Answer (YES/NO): NO